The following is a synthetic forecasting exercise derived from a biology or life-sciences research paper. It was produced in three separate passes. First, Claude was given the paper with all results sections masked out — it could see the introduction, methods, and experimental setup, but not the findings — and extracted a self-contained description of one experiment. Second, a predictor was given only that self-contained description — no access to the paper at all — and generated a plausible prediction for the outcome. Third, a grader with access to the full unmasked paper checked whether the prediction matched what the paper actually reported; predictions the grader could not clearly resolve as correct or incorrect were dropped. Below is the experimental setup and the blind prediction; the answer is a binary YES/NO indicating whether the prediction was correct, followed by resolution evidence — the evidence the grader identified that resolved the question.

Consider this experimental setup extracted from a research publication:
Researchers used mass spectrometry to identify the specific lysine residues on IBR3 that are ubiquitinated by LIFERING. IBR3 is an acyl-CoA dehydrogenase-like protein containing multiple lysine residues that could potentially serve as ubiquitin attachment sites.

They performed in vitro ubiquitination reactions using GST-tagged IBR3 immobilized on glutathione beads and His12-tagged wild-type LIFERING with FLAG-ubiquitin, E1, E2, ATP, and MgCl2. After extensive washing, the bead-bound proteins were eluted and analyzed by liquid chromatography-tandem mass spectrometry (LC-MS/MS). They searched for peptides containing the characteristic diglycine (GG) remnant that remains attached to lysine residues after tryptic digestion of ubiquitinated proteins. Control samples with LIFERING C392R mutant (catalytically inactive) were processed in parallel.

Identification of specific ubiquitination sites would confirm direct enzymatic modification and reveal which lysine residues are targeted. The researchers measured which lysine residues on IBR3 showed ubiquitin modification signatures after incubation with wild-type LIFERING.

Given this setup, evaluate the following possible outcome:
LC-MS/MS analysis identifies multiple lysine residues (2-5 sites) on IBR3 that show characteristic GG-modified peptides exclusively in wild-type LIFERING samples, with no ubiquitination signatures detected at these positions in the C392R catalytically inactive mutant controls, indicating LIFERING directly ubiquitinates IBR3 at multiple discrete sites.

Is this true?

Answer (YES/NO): YES